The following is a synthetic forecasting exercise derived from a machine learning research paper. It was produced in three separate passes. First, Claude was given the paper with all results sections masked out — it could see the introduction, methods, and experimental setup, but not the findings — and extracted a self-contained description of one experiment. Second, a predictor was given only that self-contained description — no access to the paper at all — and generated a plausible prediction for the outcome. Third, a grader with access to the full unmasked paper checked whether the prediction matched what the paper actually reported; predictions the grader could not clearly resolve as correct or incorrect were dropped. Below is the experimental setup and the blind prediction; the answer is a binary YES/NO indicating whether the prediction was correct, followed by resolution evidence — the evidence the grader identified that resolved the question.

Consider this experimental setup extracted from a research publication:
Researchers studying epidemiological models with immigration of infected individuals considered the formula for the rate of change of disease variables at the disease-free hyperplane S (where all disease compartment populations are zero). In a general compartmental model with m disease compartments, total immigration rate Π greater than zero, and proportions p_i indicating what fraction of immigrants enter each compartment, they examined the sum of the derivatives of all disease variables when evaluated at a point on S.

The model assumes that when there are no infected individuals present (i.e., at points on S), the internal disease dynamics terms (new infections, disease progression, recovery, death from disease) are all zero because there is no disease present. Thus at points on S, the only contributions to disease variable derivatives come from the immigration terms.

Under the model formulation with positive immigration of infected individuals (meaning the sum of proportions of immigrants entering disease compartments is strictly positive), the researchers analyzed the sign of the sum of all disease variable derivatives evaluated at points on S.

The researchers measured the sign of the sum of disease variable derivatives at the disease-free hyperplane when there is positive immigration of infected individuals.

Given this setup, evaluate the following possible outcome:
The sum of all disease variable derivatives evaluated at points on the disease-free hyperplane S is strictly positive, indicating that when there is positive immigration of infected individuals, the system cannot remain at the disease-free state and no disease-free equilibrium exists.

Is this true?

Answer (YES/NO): YES